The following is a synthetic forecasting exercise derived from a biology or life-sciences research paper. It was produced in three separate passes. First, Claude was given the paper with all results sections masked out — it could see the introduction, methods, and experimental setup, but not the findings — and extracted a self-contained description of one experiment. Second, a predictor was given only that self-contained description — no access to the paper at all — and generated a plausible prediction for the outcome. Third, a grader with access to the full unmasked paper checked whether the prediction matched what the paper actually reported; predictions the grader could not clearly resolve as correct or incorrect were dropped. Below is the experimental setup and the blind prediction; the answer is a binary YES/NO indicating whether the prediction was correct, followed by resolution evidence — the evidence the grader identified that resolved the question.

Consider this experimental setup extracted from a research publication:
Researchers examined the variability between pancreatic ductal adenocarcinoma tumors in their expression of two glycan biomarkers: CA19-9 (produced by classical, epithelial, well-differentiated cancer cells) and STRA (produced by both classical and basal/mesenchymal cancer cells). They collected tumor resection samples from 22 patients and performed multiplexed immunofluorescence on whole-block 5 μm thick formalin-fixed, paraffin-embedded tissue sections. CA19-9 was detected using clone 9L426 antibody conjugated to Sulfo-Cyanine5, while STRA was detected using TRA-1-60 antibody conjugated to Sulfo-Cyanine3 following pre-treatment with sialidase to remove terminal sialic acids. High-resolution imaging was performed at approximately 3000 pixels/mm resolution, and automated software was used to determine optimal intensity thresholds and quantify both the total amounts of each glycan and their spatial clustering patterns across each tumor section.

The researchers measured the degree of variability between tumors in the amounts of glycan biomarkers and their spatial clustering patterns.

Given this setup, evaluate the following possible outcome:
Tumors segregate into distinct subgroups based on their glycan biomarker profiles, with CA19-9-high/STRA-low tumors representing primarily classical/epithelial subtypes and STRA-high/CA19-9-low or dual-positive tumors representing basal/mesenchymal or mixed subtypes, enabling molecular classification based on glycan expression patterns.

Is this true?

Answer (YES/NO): NO